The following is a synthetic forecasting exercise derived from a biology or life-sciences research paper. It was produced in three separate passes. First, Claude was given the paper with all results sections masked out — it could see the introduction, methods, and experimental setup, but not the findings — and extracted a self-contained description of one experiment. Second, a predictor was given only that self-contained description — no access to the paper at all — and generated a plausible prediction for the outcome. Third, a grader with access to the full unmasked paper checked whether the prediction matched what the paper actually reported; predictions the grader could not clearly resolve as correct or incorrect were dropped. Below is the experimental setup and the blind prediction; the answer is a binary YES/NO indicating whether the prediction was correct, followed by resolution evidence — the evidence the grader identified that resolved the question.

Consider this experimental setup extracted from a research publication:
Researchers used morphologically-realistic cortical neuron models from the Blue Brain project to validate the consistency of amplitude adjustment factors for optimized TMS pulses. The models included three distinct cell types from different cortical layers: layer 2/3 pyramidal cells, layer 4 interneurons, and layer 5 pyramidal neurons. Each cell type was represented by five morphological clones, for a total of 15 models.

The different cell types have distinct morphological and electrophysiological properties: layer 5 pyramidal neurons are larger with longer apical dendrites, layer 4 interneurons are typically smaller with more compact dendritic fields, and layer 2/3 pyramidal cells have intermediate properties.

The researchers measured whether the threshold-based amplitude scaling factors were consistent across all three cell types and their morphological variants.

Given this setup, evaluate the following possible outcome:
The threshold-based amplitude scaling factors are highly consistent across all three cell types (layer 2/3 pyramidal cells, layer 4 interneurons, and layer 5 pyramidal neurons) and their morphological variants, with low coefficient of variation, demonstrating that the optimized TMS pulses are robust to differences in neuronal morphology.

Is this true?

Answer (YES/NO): YES